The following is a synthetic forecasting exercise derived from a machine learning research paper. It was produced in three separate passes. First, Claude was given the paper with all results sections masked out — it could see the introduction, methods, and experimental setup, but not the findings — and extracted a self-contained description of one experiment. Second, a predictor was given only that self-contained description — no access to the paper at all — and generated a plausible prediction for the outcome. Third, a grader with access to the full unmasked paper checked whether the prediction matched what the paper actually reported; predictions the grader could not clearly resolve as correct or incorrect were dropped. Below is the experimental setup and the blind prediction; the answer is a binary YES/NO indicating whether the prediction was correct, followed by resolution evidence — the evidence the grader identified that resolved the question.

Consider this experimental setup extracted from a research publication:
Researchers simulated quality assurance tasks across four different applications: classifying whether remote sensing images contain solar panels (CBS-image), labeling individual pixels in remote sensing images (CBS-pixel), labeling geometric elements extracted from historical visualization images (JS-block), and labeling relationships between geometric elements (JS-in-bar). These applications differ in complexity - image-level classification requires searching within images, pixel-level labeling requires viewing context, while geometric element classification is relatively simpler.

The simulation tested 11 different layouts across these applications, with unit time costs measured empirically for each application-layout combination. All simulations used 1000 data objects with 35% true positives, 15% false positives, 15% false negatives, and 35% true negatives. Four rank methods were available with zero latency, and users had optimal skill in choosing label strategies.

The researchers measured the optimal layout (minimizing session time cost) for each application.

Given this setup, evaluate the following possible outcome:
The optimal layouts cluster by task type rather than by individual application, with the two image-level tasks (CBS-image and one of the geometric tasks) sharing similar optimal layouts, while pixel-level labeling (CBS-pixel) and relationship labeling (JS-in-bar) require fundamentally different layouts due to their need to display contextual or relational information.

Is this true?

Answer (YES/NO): NO